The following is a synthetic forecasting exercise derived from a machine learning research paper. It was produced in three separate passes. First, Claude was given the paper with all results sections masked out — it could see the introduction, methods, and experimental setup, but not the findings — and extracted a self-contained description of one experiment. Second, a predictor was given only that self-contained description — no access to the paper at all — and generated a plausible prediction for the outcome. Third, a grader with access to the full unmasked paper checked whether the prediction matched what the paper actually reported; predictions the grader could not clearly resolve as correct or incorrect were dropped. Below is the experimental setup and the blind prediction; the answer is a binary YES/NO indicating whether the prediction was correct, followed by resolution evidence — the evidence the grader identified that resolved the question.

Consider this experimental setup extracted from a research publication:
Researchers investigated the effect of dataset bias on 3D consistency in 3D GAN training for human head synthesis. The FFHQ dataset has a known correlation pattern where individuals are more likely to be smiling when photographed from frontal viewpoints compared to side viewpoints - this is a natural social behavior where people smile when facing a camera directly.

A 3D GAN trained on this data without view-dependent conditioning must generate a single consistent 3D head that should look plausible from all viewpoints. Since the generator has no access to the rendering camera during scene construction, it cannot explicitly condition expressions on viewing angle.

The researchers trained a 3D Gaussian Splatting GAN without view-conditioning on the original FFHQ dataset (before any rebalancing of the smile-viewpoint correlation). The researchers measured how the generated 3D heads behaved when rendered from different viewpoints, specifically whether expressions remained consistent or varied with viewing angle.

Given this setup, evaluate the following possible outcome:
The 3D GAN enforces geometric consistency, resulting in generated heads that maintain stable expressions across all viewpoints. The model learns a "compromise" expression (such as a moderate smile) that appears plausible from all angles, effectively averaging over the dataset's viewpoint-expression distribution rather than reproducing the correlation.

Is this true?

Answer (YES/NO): NO